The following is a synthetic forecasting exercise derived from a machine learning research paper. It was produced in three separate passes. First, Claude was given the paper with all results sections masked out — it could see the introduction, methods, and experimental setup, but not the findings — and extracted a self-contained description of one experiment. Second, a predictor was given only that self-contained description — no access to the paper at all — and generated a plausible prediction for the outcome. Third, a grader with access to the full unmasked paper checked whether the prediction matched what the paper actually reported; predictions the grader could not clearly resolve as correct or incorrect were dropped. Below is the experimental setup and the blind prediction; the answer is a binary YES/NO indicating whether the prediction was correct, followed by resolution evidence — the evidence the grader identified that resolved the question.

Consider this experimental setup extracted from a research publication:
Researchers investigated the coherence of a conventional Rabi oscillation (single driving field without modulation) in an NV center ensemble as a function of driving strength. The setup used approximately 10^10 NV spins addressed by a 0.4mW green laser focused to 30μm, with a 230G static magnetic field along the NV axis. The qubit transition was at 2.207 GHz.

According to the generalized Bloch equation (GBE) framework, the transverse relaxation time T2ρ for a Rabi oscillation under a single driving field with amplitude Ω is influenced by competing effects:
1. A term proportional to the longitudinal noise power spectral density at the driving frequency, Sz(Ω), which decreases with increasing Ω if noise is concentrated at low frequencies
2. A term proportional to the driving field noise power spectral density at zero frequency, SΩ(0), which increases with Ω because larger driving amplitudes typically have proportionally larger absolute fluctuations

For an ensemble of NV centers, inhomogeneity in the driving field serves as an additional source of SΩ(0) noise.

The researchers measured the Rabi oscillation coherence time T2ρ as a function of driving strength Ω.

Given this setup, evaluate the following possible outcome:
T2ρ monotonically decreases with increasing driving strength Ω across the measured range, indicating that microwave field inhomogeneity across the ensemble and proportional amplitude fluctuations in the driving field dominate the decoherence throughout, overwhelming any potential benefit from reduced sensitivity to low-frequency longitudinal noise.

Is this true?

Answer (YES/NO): YES